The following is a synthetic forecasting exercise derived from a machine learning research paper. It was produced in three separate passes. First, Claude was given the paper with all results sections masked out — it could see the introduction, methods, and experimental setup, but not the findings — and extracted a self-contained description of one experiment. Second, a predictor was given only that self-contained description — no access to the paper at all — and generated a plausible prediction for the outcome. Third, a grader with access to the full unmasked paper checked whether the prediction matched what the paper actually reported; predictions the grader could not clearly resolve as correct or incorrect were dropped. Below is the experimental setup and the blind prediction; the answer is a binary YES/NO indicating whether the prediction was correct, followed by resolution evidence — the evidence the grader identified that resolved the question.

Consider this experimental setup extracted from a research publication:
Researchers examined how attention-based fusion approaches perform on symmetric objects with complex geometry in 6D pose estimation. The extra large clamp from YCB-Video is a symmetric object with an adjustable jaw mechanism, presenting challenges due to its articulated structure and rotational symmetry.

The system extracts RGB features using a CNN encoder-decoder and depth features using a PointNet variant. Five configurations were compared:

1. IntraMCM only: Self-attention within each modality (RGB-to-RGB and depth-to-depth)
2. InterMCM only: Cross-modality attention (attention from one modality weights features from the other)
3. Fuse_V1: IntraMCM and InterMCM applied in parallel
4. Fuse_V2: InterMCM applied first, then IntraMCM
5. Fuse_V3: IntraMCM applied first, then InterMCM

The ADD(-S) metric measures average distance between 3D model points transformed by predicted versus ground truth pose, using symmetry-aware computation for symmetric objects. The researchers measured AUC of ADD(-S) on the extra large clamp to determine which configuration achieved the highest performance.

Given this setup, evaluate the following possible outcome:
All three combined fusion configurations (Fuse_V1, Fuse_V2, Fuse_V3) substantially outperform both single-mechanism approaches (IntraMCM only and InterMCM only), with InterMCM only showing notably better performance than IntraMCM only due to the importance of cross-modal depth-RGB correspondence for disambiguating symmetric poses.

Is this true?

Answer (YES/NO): NO